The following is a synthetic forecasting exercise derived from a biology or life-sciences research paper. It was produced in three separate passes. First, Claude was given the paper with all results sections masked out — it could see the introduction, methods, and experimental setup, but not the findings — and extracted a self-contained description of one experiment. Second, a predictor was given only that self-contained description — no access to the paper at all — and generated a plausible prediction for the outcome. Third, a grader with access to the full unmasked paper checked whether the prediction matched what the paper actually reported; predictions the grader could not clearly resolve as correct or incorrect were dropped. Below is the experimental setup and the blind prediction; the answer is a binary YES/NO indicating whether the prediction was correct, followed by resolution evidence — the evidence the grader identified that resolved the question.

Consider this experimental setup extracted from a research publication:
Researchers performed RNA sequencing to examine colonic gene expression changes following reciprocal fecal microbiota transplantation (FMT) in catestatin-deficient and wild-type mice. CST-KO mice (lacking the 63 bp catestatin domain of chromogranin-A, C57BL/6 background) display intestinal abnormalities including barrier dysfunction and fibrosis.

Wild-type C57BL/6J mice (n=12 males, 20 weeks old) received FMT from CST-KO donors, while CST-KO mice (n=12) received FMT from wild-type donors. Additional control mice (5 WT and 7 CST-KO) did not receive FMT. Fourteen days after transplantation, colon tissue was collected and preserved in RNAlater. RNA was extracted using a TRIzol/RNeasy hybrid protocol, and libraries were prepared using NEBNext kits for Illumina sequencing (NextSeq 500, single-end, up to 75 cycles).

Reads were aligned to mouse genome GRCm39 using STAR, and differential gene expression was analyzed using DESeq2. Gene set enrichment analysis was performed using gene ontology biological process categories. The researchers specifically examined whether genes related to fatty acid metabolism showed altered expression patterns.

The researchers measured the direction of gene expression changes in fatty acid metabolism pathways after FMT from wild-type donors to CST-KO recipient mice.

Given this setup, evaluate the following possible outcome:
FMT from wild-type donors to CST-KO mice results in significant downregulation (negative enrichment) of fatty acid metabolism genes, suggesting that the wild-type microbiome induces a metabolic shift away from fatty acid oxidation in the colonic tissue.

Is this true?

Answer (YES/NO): YES